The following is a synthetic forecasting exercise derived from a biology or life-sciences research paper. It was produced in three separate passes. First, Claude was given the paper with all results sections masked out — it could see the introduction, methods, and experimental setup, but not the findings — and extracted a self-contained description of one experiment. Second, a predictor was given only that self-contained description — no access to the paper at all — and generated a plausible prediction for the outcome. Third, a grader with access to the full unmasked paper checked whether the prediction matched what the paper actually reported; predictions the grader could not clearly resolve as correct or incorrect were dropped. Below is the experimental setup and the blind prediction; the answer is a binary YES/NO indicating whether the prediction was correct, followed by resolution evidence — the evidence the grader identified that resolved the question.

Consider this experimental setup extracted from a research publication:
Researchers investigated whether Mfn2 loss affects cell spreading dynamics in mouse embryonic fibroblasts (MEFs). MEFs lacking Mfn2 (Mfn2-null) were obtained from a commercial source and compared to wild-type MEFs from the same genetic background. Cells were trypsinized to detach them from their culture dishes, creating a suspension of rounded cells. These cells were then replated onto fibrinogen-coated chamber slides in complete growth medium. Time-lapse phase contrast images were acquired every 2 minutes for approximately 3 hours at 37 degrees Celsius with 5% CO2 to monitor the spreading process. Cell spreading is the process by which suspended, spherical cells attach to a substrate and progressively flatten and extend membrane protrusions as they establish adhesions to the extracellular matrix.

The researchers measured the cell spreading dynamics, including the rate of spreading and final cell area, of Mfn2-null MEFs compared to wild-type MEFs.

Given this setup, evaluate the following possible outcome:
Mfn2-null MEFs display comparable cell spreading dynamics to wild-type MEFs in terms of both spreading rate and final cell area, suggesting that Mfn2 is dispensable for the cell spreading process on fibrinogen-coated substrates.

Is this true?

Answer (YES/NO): NO